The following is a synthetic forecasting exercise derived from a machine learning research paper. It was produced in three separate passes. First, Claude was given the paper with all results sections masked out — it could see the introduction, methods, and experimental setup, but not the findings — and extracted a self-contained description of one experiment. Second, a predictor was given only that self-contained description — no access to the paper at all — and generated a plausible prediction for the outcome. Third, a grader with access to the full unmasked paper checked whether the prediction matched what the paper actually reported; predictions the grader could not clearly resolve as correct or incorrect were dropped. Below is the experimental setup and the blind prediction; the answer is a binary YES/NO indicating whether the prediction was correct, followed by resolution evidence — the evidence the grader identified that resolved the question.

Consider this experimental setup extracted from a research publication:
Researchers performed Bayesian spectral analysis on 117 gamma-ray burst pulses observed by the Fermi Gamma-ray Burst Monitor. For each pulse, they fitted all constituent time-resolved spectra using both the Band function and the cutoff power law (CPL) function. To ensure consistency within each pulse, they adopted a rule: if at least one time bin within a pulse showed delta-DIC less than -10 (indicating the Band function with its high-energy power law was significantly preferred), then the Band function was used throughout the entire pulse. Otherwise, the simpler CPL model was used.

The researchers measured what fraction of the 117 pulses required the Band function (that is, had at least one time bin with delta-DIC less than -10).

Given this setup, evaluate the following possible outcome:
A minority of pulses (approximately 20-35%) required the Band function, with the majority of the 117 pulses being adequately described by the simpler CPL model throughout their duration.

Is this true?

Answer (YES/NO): NO